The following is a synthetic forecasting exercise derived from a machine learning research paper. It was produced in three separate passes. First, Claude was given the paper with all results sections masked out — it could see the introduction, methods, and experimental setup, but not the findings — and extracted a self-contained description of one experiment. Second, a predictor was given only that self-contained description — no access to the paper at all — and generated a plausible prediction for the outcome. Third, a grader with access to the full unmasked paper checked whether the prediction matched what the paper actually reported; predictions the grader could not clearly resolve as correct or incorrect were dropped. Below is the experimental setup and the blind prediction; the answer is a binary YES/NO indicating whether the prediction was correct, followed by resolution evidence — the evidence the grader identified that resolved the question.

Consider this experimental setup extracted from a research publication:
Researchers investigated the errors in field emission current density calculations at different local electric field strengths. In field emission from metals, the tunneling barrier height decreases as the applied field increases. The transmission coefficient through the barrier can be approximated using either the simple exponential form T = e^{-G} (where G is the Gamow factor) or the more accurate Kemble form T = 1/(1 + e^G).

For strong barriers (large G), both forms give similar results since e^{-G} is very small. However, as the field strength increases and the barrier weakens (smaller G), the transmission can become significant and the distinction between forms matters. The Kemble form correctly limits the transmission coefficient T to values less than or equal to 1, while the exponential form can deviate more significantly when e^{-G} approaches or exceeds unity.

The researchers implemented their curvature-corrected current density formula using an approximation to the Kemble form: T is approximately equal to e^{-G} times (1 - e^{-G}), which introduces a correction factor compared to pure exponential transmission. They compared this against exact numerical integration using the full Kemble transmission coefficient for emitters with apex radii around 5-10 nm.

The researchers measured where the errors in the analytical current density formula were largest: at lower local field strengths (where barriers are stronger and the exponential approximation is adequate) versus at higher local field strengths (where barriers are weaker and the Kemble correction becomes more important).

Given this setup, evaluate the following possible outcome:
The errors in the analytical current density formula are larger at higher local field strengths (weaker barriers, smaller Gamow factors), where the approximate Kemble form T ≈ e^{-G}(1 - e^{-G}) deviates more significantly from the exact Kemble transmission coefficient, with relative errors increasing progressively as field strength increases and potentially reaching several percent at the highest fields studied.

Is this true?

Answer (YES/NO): NO